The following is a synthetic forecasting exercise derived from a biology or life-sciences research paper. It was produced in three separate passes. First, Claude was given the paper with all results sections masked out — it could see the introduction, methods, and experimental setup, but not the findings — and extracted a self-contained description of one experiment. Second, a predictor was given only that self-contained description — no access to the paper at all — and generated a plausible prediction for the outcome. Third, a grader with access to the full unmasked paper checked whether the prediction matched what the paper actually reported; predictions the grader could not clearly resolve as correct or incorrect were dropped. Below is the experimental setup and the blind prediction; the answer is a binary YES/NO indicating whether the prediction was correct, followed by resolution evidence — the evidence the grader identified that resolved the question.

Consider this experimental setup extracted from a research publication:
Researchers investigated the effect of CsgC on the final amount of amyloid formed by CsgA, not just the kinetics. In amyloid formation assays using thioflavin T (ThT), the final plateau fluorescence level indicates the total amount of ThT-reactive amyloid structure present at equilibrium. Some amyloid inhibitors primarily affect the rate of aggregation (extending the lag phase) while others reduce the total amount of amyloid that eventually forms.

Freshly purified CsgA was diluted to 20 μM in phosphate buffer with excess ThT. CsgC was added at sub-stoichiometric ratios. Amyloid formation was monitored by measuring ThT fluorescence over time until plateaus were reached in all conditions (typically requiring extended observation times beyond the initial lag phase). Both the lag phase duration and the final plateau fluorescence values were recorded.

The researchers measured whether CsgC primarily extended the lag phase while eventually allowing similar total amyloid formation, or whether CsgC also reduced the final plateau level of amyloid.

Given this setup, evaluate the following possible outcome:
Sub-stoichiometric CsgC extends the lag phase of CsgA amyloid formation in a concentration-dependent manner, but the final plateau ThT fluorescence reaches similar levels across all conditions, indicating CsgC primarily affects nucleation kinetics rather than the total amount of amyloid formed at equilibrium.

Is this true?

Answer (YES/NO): NO